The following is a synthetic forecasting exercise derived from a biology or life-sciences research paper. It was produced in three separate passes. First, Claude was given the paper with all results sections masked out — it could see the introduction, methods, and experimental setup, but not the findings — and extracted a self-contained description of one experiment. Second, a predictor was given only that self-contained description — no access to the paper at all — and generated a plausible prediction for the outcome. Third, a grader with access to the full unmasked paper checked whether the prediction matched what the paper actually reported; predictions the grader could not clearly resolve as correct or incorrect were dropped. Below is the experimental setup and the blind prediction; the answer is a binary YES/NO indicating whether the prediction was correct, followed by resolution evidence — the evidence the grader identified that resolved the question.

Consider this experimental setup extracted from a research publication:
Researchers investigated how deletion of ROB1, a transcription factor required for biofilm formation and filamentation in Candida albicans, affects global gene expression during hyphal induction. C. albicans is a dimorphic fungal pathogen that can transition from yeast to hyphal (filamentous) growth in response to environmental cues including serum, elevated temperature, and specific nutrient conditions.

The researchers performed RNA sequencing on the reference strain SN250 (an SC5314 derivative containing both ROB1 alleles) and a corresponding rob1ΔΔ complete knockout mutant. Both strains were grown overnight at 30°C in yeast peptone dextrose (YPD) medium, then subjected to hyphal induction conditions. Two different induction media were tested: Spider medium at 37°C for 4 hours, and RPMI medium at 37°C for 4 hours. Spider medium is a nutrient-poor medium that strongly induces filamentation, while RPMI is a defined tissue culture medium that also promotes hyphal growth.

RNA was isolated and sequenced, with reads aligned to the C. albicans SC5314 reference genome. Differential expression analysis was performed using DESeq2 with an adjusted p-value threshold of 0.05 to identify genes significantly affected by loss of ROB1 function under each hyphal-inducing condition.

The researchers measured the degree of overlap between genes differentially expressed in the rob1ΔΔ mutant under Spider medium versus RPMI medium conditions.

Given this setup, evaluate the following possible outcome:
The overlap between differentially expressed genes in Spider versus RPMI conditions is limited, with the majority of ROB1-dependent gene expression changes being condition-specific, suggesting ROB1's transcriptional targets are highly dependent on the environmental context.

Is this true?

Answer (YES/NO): YES